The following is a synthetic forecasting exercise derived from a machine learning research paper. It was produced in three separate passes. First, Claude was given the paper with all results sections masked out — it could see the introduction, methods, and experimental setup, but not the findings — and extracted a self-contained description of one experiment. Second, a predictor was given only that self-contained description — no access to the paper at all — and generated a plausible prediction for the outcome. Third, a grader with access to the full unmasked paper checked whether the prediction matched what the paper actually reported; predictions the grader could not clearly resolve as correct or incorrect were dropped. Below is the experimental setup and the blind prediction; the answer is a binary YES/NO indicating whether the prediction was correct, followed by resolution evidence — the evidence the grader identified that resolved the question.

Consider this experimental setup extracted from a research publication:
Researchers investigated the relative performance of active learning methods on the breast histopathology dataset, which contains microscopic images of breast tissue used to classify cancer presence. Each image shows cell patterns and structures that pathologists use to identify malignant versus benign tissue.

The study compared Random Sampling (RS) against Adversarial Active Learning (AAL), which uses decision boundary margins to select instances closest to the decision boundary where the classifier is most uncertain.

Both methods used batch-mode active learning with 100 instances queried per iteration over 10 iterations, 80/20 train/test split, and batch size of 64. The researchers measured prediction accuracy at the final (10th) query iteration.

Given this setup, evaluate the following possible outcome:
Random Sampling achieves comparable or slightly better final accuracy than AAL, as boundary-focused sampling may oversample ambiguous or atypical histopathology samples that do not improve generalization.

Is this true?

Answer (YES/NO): YES